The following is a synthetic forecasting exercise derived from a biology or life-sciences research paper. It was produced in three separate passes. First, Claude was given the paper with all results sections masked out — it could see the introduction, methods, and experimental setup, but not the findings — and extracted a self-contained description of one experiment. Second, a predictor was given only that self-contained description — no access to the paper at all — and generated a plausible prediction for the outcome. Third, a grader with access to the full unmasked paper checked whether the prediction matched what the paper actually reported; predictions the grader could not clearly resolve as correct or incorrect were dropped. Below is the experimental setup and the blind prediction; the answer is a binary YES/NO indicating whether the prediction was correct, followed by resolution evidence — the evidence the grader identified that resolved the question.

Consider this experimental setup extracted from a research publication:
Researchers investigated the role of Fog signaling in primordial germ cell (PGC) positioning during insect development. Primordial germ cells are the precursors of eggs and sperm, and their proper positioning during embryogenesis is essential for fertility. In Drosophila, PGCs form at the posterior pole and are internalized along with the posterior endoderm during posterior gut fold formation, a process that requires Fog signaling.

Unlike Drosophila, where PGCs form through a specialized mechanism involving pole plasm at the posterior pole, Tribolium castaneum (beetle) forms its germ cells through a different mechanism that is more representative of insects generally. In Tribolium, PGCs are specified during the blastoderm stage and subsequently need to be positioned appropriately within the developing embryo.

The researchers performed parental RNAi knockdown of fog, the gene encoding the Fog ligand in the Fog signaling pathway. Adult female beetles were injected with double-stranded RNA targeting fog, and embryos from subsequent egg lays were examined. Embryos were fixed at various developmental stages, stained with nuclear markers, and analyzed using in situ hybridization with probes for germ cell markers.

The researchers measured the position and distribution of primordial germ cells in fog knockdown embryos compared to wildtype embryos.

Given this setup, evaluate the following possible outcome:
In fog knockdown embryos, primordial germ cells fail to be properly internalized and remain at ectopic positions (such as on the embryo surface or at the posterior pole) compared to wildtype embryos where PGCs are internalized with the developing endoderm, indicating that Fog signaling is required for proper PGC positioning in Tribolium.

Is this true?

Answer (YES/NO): YES